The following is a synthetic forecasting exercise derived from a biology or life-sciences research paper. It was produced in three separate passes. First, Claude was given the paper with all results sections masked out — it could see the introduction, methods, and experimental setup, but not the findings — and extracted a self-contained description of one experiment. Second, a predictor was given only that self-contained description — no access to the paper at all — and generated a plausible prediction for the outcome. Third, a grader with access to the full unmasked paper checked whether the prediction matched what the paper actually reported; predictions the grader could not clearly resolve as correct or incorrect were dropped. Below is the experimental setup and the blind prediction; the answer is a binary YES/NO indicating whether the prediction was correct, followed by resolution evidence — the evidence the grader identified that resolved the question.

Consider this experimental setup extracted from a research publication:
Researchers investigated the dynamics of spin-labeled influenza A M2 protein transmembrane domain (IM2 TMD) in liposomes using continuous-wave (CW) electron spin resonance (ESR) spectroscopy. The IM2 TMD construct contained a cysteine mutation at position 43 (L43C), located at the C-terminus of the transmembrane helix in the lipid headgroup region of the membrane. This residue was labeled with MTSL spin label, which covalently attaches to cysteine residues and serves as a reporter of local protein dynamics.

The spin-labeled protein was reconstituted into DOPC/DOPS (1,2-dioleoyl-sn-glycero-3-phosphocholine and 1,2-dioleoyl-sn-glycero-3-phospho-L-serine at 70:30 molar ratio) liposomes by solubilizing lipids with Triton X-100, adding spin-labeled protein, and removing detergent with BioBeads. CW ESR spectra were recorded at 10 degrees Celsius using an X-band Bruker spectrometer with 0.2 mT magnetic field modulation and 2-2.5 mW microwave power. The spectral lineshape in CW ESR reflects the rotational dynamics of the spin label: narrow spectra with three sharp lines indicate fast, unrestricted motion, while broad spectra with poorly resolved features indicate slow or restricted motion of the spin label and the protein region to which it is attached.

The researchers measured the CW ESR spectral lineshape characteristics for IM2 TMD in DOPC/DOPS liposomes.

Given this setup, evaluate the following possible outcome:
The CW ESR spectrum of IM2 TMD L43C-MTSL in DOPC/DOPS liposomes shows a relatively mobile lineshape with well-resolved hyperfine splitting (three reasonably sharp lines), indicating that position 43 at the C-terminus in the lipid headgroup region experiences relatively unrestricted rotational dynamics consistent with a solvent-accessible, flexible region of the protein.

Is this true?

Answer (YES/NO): NO